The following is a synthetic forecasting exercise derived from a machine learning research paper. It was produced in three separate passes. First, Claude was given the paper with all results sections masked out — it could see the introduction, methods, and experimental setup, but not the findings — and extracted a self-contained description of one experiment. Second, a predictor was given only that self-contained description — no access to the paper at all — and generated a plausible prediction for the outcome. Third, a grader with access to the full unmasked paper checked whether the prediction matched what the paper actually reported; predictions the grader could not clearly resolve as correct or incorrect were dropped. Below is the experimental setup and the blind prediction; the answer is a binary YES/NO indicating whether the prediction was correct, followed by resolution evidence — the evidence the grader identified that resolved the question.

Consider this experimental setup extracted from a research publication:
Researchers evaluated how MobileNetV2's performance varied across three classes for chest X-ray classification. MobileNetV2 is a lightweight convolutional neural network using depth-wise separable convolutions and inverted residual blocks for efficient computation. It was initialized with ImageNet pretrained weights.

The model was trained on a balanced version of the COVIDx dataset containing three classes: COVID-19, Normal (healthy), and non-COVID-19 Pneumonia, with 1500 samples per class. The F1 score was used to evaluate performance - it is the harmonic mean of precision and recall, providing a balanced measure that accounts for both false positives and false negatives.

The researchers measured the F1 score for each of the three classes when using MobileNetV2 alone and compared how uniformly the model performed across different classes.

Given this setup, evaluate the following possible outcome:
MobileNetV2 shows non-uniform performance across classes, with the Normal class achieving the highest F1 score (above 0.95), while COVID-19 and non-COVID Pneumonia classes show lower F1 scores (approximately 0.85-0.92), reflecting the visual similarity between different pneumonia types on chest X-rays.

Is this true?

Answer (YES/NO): NO